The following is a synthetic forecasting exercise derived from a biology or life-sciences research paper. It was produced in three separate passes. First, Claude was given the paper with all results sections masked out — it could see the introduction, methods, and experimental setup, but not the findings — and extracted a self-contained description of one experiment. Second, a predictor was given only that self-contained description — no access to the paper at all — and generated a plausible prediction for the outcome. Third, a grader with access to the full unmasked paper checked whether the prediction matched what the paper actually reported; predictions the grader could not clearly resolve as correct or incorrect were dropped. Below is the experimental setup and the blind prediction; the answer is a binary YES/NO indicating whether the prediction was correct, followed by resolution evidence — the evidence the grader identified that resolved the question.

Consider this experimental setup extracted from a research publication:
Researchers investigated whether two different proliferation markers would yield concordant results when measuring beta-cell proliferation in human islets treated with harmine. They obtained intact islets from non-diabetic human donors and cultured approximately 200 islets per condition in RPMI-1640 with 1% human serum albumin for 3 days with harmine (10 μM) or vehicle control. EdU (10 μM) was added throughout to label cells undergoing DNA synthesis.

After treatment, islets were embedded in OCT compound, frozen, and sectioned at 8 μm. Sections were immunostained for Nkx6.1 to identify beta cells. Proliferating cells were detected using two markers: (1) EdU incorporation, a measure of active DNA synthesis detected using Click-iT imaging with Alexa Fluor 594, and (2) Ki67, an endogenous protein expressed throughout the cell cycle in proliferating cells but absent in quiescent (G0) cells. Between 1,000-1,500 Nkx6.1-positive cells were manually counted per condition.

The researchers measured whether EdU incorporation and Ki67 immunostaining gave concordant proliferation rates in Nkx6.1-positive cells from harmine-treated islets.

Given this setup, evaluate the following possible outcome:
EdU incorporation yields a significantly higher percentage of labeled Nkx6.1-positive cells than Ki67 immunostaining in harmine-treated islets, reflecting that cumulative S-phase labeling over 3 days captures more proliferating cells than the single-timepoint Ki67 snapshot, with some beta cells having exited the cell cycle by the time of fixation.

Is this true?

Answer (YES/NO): NO